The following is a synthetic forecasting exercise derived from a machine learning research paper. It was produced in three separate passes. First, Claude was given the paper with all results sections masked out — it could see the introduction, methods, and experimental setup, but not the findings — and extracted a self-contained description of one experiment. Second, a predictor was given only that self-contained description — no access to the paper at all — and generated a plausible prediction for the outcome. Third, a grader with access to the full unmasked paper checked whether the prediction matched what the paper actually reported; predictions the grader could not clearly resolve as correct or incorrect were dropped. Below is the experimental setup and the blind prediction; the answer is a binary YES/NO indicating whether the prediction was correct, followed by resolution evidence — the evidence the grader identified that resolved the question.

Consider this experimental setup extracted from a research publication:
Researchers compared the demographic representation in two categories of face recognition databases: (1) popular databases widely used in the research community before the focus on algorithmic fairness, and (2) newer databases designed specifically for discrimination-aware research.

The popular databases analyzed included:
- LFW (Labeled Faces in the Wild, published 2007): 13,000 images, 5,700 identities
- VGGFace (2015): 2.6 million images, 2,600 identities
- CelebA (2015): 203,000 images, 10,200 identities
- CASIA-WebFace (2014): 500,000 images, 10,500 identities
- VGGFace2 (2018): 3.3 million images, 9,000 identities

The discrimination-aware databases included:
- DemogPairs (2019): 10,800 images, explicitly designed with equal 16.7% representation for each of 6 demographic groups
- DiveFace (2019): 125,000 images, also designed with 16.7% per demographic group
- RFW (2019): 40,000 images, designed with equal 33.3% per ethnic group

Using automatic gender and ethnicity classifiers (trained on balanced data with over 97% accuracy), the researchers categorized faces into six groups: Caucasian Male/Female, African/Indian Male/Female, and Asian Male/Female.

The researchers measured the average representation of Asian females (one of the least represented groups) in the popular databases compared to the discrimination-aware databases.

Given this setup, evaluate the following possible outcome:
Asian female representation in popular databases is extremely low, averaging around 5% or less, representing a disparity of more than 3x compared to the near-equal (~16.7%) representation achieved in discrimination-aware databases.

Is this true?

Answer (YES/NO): YES